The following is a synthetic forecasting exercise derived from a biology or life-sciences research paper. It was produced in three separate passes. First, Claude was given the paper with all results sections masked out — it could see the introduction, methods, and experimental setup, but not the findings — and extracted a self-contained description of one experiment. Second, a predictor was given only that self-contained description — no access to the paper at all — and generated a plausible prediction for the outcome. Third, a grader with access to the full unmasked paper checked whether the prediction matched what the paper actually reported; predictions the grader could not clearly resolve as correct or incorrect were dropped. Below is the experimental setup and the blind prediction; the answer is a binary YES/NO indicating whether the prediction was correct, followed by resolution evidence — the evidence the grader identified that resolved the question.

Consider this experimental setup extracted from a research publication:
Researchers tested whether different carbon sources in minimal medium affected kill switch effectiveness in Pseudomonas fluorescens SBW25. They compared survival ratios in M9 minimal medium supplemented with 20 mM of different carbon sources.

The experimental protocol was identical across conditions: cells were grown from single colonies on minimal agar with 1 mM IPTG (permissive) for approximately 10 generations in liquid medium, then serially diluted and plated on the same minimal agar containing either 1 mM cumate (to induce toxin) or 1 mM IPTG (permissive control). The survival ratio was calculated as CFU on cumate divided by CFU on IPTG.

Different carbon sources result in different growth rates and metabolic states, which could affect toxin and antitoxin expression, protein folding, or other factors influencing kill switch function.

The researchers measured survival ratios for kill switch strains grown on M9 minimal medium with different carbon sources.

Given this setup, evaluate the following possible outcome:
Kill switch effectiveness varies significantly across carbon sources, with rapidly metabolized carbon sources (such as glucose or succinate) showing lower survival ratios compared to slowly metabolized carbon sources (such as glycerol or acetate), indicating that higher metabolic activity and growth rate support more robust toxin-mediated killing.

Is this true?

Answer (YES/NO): NO